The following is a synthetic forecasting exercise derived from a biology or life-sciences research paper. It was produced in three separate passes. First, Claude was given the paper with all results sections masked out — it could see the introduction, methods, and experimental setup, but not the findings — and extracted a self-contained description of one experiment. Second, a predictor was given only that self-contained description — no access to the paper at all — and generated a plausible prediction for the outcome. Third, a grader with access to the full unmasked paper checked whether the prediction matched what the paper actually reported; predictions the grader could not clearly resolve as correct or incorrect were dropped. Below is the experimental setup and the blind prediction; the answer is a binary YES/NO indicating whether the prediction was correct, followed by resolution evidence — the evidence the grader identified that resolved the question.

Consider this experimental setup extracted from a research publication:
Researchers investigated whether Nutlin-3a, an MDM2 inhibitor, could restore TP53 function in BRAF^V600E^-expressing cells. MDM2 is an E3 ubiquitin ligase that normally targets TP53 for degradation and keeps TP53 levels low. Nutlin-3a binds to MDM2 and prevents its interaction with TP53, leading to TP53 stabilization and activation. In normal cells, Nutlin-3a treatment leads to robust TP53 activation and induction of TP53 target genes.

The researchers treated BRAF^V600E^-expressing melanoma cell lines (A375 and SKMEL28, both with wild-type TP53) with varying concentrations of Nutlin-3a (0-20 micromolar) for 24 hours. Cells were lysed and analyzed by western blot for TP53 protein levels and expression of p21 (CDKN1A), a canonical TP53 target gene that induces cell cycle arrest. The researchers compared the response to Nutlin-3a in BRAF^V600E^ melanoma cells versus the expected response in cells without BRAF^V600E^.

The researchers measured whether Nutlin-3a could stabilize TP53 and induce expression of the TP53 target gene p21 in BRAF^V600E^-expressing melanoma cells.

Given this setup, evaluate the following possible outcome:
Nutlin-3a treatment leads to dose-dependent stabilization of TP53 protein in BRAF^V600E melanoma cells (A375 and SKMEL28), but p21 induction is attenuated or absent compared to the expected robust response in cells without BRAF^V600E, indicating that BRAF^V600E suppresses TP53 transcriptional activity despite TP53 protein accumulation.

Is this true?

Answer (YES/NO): NO